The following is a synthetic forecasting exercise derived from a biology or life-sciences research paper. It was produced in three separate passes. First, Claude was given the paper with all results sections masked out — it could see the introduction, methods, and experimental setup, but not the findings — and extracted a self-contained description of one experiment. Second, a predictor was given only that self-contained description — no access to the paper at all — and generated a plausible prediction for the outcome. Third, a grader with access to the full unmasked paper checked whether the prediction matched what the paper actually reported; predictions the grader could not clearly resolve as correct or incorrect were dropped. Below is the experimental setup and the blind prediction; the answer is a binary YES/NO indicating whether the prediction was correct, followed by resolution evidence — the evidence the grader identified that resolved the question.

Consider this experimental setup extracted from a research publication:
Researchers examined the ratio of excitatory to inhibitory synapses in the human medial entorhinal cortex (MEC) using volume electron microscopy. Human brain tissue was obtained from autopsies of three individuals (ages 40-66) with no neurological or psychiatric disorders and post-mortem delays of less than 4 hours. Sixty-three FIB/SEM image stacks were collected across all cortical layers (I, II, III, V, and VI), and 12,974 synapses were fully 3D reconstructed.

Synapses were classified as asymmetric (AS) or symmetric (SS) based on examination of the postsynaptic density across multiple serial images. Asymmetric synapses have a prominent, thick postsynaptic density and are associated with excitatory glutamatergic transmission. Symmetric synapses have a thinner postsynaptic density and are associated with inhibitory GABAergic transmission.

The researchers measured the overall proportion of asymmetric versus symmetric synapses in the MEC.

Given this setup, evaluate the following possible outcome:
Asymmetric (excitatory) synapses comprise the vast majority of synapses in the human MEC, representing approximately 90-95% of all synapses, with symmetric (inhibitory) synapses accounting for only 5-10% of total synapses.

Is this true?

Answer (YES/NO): YES